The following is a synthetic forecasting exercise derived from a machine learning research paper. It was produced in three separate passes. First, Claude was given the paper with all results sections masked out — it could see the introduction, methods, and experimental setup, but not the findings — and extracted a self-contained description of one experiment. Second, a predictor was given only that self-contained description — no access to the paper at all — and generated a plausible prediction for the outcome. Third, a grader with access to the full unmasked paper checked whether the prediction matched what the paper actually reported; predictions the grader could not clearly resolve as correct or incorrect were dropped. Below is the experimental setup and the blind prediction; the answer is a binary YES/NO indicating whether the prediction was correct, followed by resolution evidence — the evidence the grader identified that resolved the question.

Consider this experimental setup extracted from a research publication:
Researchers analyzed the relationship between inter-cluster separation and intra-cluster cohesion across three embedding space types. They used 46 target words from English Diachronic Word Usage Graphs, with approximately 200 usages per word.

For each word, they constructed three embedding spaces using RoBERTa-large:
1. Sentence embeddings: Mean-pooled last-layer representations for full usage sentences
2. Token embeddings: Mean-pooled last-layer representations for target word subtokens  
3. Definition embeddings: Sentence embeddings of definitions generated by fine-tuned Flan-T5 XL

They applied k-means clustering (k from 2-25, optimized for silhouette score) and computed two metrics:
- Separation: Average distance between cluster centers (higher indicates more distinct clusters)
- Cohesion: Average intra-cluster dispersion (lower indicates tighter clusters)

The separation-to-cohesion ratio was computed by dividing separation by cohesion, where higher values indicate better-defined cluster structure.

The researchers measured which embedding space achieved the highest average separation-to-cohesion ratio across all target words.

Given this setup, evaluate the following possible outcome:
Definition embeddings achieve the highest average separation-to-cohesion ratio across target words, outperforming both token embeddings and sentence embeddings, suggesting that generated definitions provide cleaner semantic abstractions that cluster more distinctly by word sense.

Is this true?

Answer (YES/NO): NO